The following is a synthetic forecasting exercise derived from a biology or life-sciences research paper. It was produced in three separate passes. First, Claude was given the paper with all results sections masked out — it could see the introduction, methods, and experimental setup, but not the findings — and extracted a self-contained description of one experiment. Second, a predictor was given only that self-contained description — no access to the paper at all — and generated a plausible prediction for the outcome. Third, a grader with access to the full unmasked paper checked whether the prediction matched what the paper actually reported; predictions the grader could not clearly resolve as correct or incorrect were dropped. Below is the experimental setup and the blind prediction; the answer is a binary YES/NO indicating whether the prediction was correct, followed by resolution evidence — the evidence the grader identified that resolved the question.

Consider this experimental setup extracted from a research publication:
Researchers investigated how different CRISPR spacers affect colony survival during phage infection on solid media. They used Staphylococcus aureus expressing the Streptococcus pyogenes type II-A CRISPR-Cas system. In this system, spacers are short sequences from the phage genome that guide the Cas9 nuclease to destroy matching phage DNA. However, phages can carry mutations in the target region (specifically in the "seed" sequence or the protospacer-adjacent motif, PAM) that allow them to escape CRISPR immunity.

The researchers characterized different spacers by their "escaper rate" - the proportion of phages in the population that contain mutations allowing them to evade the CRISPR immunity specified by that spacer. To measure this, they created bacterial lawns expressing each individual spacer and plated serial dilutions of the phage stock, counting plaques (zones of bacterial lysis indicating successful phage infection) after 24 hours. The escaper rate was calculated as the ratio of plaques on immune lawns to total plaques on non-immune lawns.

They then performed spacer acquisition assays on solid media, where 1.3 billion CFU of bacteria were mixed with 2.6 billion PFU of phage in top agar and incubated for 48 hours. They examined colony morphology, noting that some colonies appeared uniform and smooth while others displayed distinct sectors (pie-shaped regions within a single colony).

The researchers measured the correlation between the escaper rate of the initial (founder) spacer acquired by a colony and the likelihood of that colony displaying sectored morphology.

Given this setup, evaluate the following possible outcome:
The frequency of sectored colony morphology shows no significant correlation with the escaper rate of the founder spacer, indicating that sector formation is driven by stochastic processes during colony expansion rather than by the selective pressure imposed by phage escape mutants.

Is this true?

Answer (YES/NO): NO